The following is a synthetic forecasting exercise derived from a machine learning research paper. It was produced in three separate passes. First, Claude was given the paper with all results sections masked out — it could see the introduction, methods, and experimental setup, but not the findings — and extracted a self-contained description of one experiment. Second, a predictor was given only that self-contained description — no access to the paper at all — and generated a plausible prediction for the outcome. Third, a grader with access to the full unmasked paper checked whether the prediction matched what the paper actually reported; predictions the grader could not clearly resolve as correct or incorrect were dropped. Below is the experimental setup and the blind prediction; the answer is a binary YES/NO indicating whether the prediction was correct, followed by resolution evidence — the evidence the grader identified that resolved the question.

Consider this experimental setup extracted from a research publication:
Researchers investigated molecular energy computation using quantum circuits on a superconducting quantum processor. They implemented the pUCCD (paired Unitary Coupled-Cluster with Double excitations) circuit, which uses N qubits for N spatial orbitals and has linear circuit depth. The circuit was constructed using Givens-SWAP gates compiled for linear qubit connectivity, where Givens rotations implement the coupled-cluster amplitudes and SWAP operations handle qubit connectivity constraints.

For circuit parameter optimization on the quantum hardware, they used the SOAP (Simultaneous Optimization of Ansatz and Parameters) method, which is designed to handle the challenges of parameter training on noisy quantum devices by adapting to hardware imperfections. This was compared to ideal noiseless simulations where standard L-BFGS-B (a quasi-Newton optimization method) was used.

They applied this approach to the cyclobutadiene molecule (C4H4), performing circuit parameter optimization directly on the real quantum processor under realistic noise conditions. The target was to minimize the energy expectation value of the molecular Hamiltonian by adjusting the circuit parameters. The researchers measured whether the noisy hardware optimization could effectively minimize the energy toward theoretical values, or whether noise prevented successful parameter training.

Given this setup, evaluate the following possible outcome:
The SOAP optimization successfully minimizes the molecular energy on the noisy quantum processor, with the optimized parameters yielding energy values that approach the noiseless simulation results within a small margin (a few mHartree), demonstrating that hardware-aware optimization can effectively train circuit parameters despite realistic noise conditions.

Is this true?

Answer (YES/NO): NO